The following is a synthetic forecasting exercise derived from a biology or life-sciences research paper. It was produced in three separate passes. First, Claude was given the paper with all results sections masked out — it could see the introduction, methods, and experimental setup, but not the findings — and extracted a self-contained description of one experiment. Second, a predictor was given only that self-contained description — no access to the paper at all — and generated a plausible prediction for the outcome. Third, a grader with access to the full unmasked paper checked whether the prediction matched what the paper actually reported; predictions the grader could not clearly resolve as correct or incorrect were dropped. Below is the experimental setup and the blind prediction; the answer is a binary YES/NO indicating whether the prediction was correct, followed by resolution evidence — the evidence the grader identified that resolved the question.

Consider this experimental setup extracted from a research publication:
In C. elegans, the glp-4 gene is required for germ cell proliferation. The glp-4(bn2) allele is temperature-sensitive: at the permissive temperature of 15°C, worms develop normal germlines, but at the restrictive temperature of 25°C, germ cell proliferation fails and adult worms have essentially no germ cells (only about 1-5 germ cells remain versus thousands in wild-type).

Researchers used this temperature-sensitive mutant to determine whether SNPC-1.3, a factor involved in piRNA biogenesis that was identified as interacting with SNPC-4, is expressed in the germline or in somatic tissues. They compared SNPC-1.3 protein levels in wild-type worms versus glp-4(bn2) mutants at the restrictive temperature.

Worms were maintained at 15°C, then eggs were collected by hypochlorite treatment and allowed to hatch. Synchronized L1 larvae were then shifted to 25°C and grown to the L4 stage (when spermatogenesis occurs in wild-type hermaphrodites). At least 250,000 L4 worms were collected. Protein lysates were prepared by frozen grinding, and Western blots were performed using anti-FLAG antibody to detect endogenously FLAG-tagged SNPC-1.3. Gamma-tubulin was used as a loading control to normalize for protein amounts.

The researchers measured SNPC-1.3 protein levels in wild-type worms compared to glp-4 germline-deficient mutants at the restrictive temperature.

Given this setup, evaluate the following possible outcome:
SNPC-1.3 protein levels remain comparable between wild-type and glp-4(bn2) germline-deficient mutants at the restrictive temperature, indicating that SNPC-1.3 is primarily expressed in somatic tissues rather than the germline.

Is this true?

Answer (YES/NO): NO